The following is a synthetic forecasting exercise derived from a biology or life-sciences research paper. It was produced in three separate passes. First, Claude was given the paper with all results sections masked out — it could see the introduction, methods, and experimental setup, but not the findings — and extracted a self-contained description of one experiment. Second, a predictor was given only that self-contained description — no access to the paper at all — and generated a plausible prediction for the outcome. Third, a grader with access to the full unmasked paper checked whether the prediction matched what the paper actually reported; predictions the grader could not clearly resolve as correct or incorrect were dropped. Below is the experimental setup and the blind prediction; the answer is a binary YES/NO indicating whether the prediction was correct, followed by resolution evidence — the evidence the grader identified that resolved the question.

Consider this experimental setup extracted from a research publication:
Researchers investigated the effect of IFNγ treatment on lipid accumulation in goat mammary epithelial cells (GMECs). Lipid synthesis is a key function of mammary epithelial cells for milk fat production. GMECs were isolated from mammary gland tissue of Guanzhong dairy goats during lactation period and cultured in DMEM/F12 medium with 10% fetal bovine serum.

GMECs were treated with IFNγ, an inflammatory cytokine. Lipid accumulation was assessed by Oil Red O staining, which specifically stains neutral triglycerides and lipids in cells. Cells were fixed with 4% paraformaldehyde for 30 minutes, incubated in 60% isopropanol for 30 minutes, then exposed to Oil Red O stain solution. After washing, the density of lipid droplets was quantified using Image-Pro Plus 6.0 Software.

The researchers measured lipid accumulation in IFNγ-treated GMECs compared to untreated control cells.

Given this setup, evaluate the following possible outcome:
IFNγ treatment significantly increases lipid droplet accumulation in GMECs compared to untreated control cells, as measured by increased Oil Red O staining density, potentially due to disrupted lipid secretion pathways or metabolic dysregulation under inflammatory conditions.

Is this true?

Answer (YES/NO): NO